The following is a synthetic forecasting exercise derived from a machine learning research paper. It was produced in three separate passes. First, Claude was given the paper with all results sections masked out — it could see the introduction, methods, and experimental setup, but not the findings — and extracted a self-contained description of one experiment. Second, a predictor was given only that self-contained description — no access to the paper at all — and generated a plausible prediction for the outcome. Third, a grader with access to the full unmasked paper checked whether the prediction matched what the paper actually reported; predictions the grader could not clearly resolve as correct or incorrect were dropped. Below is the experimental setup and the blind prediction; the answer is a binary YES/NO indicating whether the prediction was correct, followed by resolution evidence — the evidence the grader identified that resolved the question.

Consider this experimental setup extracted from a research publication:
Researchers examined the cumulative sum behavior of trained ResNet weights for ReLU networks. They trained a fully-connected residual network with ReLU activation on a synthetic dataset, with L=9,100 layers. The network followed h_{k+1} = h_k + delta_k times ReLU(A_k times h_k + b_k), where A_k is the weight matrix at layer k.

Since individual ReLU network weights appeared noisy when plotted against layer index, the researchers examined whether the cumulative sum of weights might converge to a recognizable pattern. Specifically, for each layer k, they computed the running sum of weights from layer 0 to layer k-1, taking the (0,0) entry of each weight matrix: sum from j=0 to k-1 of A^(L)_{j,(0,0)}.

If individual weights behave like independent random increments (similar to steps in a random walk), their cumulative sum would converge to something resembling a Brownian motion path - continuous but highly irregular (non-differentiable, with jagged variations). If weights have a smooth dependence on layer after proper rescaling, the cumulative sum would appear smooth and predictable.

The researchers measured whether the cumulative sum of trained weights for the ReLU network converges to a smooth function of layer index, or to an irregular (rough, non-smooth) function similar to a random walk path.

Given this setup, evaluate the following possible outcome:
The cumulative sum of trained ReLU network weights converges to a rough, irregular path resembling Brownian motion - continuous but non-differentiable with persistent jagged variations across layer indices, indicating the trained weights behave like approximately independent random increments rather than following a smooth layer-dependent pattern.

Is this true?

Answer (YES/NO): YES